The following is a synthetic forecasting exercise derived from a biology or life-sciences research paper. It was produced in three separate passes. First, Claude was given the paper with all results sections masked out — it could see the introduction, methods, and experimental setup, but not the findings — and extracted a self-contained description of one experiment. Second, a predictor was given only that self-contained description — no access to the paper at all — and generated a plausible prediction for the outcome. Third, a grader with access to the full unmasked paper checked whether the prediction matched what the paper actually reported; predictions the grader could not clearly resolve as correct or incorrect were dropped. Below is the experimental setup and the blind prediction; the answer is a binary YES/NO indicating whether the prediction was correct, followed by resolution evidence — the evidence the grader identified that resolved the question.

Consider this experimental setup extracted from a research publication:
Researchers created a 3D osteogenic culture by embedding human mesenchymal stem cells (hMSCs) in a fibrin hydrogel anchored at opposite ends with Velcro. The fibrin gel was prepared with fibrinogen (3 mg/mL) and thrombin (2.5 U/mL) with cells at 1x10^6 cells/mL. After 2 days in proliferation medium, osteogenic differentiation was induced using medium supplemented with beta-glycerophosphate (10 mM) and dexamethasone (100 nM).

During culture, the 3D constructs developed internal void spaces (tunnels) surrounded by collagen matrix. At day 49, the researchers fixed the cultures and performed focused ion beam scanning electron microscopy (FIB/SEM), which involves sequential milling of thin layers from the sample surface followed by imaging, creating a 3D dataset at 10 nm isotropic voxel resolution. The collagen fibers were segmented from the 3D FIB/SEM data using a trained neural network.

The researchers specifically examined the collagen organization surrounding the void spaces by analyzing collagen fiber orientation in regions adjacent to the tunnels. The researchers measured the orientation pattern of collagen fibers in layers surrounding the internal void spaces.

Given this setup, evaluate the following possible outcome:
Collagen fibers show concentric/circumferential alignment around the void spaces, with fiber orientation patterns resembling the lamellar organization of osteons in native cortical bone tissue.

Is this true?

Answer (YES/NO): NO